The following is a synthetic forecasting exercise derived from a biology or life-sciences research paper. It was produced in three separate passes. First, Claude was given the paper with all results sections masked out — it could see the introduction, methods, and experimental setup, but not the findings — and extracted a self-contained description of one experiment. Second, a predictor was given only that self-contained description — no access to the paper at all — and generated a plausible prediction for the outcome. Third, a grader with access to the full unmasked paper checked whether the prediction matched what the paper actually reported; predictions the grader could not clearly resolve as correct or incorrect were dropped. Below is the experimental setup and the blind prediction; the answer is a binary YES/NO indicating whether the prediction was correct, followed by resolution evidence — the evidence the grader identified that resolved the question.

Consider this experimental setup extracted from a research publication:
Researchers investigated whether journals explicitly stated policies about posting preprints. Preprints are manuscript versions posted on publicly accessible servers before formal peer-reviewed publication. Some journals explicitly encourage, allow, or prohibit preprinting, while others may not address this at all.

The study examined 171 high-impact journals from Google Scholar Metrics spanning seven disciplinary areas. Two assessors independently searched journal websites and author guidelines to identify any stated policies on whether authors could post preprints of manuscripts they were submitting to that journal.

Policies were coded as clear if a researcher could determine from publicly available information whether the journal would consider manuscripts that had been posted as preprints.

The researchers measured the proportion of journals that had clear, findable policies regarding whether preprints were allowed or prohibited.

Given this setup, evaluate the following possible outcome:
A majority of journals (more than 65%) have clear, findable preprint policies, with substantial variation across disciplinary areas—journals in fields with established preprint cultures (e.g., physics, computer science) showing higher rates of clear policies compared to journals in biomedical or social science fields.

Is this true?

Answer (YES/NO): NO